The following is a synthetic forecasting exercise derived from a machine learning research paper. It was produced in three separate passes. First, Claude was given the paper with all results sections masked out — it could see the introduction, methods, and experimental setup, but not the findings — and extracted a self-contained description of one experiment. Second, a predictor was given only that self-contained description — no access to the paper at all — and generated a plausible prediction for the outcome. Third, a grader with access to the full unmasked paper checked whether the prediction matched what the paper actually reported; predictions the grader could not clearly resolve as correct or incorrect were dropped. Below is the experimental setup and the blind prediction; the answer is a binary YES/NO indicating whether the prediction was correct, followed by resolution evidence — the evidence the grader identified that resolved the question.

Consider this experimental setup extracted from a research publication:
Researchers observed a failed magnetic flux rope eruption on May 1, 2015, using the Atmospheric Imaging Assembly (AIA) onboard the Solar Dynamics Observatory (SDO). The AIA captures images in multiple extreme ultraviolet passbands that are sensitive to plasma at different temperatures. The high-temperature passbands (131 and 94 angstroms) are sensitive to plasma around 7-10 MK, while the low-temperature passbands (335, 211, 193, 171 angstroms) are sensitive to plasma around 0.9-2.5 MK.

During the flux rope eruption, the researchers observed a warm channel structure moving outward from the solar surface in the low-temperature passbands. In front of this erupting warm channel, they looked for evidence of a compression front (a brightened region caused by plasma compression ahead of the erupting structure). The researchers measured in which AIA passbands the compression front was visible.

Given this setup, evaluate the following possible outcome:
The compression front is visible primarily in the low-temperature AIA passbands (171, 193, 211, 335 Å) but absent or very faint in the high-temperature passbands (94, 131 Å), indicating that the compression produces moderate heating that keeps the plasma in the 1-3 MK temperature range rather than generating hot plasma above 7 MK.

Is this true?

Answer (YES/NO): YES